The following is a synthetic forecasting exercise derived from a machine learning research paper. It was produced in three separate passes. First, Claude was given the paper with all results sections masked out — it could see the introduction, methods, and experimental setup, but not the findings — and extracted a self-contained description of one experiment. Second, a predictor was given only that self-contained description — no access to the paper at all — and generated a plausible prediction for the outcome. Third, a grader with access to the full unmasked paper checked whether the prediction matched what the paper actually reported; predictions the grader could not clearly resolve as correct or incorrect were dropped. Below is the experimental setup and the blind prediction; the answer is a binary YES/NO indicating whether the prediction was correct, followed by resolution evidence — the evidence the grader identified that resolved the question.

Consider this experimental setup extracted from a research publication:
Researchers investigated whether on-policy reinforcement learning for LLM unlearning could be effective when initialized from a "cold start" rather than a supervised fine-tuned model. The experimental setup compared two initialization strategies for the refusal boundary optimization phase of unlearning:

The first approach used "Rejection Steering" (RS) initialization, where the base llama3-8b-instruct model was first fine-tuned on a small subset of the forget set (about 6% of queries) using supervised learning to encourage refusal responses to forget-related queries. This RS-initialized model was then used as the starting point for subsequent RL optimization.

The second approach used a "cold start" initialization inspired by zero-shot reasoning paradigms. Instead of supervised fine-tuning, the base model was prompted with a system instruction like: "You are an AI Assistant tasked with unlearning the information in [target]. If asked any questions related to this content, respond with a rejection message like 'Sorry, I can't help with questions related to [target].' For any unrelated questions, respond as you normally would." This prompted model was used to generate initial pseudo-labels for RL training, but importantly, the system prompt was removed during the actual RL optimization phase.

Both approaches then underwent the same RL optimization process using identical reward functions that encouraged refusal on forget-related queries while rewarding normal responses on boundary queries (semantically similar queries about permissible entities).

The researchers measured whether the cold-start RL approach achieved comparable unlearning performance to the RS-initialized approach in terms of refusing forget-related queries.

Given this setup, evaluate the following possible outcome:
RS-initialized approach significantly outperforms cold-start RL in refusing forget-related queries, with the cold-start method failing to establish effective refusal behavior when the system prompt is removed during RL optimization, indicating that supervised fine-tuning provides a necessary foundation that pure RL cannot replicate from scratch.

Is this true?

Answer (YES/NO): YES